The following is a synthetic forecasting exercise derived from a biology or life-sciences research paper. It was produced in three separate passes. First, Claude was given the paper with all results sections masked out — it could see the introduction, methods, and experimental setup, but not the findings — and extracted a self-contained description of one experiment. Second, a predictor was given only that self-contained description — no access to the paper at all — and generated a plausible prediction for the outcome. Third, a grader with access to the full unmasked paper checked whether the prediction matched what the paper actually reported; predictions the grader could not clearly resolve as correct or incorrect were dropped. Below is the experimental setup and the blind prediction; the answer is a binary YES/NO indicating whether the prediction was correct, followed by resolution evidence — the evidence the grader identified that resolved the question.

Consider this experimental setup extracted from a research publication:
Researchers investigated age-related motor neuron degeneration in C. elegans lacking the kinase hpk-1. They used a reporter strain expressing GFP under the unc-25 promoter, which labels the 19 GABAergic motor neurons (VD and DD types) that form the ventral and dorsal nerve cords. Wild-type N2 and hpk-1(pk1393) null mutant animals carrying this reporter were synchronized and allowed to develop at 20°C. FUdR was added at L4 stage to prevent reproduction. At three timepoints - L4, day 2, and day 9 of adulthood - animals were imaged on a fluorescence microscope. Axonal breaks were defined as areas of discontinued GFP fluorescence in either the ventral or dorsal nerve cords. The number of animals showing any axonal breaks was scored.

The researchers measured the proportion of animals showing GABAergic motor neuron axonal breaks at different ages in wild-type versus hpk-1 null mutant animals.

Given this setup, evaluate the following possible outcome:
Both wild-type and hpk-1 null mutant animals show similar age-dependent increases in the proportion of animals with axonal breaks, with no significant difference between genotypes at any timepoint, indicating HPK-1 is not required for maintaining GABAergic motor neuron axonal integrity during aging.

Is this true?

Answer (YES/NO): NO